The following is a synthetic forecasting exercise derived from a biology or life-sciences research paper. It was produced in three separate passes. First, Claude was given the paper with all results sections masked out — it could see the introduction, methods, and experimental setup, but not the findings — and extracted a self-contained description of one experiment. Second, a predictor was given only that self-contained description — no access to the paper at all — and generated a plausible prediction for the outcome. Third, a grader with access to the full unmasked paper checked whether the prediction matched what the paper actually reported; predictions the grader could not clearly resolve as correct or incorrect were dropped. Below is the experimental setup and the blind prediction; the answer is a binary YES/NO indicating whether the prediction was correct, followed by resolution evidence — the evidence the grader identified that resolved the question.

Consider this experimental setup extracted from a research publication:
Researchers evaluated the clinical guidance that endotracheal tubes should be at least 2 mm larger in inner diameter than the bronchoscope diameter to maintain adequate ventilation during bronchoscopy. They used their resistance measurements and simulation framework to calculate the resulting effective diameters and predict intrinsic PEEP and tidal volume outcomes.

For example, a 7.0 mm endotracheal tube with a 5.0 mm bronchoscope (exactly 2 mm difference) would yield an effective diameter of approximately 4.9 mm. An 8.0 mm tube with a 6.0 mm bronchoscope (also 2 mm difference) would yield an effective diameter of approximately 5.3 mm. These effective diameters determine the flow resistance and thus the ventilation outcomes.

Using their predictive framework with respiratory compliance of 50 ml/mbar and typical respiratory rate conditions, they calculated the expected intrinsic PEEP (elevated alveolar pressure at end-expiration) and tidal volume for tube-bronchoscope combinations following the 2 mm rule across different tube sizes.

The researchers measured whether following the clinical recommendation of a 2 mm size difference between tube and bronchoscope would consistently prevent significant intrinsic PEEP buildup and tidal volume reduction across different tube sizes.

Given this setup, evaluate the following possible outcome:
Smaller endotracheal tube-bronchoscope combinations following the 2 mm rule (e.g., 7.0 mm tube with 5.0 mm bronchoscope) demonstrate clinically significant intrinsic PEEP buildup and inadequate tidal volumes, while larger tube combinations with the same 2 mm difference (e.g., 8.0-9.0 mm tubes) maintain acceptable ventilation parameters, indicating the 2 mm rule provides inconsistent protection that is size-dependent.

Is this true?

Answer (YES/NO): NO